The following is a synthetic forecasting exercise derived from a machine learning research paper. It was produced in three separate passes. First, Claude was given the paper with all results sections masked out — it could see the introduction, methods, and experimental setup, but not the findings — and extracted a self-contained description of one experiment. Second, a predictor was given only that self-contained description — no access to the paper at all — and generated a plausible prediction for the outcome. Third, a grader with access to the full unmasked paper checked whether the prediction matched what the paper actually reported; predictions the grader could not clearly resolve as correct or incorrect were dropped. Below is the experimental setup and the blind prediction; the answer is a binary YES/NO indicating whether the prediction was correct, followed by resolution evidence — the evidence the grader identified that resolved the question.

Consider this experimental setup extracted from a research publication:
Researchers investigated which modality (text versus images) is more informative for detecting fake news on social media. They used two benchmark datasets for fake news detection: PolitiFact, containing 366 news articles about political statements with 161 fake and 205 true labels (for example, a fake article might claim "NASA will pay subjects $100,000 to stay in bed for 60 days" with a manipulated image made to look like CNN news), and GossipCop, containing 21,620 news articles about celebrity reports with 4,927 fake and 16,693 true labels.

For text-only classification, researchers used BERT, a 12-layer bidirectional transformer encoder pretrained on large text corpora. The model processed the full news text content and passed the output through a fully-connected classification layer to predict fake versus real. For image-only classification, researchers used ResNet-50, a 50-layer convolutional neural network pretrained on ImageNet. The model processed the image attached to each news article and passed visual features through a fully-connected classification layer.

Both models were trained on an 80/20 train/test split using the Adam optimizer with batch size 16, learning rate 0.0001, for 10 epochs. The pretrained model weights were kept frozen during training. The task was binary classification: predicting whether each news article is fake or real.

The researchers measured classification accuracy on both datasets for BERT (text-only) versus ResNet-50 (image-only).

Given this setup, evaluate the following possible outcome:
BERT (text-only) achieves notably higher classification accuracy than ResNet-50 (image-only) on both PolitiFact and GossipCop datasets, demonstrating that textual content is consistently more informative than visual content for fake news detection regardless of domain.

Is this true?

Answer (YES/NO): YES